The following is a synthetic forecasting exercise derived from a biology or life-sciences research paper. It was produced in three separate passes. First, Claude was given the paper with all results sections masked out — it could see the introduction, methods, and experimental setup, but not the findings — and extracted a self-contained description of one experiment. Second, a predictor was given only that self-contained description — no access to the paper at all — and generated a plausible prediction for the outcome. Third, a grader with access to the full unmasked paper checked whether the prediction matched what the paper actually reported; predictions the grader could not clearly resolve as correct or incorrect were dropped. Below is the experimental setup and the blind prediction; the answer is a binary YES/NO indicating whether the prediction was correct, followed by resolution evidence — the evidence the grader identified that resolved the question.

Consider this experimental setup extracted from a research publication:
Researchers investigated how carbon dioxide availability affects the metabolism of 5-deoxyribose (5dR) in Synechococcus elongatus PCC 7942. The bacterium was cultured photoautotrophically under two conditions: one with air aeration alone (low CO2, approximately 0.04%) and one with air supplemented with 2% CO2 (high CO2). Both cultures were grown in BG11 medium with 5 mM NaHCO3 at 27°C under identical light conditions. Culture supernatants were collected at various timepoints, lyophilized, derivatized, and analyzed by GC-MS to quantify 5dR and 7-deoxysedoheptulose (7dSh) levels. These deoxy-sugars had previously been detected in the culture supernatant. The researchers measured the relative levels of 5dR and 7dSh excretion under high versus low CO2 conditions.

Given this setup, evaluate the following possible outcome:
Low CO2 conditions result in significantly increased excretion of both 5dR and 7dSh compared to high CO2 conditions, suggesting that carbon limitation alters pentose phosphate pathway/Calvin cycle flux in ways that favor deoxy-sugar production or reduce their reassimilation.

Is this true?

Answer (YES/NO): NO